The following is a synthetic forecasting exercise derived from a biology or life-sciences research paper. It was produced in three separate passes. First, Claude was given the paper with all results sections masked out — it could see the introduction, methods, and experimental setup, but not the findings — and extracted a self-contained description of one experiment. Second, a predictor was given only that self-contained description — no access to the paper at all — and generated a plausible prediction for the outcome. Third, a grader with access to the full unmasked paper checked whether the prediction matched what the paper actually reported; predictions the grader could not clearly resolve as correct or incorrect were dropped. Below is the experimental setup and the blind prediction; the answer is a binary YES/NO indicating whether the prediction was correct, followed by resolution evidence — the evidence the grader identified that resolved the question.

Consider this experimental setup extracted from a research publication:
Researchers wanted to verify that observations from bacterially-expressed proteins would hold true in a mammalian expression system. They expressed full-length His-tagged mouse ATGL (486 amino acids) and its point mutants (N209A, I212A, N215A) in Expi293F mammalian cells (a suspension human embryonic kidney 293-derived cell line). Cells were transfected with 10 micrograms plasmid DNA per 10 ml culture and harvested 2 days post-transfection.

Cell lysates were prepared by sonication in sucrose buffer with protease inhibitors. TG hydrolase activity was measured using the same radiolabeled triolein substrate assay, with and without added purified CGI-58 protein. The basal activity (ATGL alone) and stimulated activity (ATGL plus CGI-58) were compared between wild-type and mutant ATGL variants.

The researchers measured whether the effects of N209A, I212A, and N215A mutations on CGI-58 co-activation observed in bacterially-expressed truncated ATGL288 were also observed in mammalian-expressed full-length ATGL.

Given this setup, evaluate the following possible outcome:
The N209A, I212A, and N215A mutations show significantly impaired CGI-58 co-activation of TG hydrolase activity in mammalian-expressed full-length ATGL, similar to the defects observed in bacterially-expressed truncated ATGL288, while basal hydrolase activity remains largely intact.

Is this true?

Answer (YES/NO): NO